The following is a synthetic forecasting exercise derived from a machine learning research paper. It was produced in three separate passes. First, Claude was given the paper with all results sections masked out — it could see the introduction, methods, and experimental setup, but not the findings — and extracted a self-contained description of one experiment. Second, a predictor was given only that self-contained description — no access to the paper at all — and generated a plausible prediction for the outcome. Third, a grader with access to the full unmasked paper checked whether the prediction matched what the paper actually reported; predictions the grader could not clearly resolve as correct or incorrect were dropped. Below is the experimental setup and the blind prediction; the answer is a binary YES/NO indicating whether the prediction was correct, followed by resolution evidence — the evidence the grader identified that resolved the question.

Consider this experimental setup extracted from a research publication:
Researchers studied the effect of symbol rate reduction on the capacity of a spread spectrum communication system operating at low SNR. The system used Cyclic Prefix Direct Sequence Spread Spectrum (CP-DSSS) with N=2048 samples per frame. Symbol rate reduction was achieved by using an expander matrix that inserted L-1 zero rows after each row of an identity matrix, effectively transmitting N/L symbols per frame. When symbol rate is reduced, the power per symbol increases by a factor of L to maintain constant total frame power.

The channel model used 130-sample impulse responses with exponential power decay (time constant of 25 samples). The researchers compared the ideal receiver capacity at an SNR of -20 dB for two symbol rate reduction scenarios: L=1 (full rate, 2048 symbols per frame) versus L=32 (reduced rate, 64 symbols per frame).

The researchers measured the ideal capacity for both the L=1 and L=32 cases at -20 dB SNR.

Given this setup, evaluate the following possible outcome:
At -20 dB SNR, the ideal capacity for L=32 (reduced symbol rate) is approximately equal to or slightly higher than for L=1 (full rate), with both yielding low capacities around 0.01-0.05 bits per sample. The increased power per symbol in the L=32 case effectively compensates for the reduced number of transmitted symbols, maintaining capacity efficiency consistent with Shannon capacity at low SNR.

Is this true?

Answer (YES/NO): NO